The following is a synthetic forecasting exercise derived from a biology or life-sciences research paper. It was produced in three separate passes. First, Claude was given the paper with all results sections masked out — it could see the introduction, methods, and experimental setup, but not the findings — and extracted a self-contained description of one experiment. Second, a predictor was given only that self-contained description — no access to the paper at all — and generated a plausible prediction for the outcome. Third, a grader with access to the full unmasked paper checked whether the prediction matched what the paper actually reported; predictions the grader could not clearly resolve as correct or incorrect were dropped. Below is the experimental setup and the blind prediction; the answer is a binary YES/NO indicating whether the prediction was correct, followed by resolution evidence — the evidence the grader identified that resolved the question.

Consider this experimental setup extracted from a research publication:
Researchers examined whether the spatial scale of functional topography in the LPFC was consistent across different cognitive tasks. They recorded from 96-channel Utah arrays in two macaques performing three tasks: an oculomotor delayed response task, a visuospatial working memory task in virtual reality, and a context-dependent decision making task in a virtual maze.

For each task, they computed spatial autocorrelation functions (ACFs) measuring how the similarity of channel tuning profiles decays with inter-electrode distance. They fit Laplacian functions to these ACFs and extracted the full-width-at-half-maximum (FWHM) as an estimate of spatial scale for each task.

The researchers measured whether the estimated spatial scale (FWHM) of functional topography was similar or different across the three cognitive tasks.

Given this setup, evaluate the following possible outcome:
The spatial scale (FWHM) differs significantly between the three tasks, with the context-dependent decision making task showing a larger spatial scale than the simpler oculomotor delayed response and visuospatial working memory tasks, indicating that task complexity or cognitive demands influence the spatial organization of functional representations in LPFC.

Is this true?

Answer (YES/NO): NO